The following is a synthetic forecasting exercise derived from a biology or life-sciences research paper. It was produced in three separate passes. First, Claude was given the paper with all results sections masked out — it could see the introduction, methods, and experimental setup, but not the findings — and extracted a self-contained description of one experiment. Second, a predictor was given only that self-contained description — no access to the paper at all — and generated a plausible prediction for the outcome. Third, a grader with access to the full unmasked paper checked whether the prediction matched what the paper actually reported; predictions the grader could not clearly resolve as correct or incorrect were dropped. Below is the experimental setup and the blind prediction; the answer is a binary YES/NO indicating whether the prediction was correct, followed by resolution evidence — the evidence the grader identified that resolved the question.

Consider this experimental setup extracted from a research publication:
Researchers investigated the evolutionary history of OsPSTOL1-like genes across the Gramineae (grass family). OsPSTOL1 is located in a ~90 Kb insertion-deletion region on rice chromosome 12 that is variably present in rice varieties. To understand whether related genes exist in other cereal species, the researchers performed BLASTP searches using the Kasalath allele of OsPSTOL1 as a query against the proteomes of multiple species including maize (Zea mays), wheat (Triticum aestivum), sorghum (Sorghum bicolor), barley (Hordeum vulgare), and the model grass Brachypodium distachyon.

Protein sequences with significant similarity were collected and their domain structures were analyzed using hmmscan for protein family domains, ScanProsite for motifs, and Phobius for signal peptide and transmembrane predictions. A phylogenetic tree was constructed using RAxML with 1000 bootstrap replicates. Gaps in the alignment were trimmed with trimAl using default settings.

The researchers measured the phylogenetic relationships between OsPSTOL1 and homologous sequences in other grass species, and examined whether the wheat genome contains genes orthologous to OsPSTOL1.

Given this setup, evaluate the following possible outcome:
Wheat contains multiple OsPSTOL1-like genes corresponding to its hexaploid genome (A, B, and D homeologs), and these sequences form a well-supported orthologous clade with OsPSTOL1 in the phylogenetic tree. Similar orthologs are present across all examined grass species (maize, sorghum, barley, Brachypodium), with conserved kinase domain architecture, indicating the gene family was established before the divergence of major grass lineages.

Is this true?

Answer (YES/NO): NO